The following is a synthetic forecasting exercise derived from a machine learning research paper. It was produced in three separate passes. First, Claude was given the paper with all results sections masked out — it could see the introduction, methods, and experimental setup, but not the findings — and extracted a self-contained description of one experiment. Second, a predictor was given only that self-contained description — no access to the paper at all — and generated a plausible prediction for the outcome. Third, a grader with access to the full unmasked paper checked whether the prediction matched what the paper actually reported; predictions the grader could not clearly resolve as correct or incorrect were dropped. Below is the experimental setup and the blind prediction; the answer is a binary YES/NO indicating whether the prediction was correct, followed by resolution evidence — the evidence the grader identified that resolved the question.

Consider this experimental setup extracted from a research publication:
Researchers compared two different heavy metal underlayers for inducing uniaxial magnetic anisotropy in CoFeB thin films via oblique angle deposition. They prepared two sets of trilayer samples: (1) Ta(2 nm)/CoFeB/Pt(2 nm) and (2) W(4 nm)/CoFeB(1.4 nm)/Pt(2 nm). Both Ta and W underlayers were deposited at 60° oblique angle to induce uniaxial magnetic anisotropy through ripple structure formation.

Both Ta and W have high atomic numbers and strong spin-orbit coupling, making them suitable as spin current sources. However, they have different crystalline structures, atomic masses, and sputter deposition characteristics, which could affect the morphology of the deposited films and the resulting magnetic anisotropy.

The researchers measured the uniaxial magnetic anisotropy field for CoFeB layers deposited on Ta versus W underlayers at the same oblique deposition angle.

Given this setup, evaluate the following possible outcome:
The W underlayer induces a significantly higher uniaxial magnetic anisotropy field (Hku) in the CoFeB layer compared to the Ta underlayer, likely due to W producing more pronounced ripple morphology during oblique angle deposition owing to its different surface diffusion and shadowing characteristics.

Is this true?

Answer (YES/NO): NO